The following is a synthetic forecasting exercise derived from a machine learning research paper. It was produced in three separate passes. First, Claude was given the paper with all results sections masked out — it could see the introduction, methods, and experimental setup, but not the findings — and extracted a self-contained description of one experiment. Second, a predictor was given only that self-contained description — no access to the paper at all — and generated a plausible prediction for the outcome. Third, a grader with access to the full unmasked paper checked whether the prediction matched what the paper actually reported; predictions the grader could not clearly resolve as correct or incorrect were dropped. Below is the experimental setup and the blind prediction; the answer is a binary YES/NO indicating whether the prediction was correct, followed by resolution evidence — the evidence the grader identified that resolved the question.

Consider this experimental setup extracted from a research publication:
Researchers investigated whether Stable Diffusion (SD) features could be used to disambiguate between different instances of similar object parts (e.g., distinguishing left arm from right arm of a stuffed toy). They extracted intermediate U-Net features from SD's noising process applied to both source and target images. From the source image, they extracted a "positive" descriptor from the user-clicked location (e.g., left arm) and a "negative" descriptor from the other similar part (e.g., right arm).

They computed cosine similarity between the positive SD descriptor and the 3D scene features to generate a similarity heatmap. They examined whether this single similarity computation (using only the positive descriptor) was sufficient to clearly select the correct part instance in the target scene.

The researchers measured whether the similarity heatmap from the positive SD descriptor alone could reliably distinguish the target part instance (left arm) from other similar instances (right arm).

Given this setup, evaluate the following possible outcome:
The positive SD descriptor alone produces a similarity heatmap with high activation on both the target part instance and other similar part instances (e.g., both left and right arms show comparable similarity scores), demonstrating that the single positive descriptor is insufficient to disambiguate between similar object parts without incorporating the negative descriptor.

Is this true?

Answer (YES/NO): NO